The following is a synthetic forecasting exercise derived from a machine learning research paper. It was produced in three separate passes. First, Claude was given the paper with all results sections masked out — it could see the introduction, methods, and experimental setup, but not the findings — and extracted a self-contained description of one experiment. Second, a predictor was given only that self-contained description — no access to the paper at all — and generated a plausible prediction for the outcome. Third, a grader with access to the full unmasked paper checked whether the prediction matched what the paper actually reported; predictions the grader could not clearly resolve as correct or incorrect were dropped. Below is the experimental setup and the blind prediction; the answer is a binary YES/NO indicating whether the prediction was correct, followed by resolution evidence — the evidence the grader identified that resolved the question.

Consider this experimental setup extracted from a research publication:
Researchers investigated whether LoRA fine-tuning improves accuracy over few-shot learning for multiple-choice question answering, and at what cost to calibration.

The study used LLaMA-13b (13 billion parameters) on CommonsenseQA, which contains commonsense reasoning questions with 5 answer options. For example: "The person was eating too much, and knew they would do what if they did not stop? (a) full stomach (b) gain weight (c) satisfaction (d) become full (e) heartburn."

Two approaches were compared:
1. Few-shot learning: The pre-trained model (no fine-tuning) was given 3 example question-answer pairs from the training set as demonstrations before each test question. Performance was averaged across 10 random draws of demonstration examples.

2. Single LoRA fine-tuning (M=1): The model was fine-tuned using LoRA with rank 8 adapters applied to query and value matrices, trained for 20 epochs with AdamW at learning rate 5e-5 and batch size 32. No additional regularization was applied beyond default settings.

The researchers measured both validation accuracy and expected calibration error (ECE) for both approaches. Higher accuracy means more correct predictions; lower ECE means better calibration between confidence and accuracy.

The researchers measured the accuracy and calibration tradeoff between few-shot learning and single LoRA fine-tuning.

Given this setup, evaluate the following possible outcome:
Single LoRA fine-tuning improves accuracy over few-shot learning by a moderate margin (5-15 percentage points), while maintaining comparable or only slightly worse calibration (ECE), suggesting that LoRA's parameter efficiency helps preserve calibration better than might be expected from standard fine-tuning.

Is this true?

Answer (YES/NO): NO